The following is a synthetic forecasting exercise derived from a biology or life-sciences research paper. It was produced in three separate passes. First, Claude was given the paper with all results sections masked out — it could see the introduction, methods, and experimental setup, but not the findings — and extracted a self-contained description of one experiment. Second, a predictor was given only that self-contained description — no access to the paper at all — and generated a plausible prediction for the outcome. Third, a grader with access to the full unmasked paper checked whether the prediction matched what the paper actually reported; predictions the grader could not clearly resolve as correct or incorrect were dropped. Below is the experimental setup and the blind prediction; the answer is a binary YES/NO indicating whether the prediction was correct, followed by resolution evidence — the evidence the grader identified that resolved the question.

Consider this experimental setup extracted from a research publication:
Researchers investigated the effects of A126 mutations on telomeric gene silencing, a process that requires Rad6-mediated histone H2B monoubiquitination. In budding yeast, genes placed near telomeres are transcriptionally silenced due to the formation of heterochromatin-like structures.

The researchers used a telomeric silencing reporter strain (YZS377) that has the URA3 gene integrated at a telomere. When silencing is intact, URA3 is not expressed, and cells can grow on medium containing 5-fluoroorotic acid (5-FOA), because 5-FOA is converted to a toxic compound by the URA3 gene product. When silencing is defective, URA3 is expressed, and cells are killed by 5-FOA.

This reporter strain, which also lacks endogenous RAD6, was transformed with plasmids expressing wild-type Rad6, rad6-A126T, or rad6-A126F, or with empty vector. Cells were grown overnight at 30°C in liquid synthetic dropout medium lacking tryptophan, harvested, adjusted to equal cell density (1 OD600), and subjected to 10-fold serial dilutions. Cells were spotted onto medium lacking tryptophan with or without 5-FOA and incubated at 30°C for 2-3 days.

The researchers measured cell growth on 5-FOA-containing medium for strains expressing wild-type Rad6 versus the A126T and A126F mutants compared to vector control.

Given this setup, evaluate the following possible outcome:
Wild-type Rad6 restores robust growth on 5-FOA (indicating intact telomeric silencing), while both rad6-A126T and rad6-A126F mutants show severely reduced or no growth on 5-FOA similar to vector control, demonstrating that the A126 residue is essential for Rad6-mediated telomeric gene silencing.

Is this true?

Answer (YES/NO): NO